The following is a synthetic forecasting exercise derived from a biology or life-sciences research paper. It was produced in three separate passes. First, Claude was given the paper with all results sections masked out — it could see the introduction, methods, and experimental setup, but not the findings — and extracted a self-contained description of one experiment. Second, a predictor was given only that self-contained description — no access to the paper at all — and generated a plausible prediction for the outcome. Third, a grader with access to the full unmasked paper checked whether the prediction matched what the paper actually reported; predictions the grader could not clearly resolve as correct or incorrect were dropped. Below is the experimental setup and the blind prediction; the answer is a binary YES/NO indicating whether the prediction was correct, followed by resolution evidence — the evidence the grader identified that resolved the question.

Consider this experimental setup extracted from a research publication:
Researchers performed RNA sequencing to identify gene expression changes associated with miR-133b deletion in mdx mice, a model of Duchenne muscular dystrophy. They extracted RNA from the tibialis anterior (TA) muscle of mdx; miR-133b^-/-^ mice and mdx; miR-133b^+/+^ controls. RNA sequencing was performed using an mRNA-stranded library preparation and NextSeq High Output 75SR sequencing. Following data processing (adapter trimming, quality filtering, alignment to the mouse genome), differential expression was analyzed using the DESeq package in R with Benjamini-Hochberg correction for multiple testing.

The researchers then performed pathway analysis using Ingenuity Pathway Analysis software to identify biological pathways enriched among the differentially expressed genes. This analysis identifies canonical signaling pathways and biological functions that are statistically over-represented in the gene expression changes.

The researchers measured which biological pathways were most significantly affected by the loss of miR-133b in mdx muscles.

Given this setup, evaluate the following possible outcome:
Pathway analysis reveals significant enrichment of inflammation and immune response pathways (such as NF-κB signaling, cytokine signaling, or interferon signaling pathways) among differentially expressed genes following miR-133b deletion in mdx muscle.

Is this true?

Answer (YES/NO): YES